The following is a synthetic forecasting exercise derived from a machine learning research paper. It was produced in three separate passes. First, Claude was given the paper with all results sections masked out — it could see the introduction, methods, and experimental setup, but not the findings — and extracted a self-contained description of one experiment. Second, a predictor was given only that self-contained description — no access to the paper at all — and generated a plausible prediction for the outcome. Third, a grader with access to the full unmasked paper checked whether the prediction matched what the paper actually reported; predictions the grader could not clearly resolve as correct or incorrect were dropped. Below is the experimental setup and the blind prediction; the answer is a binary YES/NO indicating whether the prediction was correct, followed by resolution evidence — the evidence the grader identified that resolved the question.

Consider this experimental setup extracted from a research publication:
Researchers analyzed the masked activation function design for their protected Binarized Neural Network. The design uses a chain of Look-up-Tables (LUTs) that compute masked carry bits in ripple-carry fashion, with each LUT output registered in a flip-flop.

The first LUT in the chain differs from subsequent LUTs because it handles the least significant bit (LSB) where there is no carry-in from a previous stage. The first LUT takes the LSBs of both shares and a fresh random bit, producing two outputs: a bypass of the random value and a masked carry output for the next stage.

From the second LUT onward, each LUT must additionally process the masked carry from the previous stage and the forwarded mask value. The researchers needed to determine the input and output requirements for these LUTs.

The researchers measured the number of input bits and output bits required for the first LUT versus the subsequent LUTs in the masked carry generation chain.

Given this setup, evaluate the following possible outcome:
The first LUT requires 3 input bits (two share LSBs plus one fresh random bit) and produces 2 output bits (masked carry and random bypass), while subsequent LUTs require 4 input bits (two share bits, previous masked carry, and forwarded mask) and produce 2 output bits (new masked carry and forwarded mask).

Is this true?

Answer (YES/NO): NO